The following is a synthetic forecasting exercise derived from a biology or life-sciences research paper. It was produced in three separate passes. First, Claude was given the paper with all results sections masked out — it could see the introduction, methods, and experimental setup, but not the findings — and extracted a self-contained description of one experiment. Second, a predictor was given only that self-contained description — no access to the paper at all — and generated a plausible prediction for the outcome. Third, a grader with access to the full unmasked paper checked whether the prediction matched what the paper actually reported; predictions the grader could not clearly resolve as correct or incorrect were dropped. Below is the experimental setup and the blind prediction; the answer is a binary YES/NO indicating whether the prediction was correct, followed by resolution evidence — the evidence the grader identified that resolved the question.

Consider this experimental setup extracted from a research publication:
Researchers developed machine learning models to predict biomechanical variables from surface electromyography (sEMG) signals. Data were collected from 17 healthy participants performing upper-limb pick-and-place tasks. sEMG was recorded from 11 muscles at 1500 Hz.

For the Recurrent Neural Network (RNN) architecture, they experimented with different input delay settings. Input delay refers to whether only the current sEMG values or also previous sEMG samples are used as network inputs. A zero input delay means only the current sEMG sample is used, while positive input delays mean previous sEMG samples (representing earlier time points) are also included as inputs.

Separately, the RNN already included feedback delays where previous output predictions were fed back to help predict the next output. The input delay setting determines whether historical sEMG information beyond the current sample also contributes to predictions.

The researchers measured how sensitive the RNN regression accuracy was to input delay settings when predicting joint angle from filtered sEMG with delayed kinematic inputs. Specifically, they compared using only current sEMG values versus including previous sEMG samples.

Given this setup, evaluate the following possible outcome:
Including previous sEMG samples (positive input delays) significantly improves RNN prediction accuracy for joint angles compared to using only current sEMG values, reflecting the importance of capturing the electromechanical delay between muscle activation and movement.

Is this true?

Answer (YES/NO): NO